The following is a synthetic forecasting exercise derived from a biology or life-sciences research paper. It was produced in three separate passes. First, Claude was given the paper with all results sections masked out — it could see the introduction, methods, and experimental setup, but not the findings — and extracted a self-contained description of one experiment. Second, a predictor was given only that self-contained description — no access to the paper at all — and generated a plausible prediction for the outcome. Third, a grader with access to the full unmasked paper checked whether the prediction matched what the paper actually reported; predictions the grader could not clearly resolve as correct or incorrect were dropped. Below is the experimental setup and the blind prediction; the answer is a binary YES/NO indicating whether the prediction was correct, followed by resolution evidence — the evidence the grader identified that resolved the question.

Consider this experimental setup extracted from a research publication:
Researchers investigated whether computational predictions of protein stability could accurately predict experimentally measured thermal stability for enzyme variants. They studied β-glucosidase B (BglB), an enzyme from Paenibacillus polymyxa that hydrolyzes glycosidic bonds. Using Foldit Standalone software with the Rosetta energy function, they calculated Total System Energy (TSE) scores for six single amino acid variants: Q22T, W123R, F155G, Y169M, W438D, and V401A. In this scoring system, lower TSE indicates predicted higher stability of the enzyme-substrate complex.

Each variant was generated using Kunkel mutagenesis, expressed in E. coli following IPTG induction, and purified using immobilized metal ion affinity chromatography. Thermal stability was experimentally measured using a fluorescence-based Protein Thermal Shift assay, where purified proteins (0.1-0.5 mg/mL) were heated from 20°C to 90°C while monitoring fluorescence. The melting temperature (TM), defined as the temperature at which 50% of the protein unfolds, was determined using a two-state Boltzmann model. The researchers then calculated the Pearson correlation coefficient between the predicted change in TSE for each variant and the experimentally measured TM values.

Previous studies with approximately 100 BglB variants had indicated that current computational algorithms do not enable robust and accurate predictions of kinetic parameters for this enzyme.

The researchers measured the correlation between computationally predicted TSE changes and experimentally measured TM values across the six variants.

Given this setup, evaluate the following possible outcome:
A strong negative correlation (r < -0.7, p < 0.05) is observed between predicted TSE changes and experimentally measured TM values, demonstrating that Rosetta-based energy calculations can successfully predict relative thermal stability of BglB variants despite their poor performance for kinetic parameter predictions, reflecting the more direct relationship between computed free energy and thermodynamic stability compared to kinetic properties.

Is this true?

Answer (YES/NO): NO